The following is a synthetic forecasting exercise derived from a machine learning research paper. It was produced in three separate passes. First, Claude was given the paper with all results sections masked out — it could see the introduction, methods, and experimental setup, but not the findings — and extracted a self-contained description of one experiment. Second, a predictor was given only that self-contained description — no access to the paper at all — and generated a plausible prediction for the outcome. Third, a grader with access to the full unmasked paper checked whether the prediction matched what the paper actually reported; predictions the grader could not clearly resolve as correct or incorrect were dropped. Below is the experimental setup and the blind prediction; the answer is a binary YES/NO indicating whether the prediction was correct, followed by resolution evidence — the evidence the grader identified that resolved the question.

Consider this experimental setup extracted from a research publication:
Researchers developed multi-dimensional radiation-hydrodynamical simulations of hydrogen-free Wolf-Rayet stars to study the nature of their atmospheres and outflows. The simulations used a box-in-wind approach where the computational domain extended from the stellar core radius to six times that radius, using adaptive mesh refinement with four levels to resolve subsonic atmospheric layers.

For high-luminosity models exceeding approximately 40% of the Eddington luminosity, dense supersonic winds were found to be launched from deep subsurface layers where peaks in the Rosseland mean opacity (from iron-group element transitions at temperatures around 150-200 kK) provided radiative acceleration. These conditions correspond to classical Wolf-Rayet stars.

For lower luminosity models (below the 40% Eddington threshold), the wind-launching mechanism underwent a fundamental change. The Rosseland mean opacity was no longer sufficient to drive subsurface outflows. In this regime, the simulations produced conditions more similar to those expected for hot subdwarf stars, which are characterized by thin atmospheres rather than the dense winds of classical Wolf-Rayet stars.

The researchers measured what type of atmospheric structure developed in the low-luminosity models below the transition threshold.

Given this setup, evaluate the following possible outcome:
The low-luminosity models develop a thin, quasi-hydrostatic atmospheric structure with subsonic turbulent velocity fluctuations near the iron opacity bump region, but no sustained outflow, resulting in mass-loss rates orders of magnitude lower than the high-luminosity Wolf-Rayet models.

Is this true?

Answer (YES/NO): NO